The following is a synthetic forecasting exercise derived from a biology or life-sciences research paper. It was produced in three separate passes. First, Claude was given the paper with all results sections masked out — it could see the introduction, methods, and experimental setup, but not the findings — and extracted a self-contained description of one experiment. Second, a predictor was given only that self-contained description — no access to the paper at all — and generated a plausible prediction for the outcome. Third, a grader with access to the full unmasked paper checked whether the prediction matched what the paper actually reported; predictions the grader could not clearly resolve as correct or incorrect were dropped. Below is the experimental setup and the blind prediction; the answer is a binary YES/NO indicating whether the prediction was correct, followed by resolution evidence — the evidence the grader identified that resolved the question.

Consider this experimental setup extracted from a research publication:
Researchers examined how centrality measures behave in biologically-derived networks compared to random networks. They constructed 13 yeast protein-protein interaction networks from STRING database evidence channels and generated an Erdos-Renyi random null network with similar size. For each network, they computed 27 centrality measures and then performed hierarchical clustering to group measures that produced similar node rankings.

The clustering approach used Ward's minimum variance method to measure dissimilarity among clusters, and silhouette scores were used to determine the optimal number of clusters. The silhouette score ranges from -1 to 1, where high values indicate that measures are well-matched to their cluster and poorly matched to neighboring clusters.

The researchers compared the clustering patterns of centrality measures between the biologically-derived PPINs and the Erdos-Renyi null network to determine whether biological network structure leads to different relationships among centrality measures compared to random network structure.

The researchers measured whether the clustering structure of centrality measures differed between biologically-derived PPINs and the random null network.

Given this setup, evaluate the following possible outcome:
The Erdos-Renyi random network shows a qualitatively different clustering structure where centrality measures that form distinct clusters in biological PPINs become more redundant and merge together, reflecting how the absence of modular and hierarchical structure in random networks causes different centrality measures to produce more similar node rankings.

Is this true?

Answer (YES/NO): YES